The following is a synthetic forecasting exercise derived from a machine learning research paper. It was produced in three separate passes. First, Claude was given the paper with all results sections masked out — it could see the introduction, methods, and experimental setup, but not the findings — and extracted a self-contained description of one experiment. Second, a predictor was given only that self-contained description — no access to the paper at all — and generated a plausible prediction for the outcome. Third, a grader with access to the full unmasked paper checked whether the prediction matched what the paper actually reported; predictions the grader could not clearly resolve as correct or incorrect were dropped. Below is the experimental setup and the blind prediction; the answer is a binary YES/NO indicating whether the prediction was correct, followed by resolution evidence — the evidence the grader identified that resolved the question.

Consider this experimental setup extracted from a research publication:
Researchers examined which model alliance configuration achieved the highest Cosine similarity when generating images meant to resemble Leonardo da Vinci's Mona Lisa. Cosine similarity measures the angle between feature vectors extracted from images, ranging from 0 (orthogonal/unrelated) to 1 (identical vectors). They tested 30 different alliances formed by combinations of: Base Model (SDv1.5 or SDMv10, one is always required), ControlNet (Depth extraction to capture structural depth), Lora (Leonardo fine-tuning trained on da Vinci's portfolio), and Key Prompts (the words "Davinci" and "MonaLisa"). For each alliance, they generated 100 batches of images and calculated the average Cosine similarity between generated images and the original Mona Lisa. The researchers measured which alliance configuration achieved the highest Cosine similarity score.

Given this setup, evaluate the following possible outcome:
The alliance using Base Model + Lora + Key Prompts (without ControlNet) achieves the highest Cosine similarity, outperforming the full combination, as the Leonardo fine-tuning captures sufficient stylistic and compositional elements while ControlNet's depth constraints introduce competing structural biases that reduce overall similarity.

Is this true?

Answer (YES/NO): NO